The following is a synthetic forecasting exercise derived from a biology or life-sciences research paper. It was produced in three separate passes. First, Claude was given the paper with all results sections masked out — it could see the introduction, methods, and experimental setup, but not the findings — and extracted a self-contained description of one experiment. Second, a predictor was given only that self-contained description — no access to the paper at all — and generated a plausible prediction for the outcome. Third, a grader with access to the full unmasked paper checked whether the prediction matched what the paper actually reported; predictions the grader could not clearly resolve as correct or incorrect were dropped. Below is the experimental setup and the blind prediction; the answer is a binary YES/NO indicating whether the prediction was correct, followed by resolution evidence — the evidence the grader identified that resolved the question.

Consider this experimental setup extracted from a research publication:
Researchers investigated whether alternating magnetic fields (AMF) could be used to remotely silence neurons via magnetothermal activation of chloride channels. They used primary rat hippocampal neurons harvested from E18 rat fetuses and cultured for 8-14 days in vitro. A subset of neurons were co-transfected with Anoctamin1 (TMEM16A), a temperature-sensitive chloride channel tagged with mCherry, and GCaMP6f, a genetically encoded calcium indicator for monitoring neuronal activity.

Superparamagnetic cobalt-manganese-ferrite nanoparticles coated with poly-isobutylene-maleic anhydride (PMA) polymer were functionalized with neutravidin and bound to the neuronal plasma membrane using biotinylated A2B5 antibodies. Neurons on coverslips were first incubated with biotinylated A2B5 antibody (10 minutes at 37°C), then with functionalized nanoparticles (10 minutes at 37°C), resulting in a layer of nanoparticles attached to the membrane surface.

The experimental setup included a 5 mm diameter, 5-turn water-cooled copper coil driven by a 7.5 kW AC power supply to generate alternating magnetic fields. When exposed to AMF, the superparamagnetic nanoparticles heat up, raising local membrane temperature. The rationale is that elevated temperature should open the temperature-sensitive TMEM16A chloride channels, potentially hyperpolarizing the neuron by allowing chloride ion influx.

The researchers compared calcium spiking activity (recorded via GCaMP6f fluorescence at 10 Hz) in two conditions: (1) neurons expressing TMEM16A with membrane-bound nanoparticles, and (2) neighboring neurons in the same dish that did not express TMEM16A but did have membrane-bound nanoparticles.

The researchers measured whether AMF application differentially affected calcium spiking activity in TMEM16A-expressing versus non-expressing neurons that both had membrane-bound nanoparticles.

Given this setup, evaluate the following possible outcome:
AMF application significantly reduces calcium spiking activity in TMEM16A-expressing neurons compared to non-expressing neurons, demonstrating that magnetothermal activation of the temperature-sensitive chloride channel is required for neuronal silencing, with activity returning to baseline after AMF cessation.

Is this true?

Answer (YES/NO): YES